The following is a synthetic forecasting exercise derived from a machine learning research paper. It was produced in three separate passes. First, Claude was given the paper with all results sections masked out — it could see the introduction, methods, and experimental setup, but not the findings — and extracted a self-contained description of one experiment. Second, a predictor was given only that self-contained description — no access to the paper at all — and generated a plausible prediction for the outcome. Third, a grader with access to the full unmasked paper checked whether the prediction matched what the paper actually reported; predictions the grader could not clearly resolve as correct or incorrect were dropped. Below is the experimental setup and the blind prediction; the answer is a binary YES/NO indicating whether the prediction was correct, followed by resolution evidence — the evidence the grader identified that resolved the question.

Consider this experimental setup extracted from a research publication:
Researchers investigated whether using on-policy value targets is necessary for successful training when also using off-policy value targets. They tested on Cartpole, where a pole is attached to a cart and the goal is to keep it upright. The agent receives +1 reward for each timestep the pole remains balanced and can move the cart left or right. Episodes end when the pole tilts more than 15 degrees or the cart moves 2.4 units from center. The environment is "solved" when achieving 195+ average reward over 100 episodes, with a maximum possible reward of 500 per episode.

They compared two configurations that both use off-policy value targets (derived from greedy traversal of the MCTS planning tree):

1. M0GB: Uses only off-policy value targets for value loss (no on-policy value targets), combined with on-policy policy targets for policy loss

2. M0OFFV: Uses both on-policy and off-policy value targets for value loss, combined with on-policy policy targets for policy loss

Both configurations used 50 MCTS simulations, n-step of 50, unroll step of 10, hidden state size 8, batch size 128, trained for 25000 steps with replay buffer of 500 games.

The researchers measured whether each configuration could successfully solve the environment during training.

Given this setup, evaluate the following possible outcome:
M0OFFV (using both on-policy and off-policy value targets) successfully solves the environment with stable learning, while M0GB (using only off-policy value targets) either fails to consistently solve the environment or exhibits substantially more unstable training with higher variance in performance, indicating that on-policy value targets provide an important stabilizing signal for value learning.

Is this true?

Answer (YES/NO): YES